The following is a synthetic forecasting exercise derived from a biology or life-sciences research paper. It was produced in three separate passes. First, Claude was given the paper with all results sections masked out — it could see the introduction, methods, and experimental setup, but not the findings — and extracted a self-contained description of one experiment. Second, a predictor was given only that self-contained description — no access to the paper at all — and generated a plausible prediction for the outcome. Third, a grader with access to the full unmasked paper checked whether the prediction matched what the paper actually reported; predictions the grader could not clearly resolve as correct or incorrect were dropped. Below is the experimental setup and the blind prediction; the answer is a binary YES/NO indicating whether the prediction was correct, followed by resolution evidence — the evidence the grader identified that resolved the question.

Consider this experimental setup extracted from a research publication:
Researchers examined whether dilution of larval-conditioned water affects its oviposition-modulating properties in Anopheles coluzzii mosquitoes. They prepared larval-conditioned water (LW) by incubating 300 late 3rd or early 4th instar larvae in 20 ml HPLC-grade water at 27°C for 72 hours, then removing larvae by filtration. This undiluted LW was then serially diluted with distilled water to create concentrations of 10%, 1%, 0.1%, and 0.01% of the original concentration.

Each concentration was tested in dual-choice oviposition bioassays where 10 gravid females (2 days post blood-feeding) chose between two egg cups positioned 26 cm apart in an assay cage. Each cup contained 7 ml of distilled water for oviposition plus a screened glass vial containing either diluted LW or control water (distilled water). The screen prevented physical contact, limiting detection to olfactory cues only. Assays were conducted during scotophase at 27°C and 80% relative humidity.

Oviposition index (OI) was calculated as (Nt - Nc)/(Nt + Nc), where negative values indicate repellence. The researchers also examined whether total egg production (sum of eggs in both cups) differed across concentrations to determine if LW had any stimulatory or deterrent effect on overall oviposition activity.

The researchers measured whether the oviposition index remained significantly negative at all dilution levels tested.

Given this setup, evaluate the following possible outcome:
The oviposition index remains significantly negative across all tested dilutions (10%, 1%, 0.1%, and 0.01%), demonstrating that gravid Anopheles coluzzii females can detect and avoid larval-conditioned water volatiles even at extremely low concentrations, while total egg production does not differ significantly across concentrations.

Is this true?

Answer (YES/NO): NO